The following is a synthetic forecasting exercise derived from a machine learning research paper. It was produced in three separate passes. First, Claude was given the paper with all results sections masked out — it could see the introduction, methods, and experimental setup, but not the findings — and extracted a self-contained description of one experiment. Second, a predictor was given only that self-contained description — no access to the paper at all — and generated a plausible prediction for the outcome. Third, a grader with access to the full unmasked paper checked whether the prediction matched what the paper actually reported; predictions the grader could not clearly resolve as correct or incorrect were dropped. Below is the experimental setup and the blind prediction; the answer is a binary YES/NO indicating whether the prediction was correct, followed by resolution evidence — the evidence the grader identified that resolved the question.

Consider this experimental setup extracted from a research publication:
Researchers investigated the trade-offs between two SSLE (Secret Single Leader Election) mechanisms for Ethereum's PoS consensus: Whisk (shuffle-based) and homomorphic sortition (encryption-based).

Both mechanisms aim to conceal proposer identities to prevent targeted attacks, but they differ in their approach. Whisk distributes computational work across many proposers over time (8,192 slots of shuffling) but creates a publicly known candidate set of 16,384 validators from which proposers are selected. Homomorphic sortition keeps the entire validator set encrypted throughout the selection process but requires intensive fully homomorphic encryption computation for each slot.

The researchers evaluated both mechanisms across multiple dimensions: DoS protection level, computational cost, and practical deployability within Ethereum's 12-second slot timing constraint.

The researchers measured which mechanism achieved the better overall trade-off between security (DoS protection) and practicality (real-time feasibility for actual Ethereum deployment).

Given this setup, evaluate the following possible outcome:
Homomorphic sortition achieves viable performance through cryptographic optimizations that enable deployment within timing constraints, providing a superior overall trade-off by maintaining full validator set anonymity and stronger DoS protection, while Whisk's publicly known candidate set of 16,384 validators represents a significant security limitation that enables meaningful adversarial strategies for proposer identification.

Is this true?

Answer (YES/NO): NO